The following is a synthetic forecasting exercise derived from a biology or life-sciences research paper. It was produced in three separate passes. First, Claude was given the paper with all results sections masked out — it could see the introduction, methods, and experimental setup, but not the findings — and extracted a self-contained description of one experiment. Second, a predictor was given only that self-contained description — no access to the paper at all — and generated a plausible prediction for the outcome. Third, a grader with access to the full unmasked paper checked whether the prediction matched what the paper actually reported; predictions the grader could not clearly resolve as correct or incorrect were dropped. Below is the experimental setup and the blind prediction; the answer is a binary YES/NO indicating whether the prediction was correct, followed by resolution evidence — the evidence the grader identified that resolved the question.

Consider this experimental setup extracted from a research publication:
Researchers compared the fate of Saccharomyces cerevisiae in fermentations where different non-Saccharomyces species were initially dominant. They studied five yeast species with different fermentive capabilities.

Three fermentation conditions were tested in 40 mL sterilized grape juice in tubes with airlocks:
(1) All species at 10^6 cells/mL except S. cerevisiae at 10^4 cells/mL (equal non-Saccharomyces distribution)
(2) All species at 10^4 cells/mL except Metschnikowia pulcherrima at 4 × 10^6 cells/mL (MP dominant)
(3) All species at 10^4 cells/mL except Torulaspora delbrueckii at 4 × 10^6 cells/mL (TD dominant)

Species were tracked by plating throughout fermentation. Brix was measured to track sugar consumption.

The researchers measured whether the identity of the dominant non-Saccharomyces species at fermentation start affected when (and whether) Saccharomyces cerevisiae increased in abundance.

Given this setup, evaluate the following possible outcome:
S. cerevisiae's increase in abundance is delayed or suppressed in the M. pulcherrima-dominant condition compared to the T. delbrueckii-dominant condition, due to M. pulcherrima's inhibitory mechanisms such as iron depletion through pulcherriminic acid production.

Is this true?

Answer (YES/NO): NO